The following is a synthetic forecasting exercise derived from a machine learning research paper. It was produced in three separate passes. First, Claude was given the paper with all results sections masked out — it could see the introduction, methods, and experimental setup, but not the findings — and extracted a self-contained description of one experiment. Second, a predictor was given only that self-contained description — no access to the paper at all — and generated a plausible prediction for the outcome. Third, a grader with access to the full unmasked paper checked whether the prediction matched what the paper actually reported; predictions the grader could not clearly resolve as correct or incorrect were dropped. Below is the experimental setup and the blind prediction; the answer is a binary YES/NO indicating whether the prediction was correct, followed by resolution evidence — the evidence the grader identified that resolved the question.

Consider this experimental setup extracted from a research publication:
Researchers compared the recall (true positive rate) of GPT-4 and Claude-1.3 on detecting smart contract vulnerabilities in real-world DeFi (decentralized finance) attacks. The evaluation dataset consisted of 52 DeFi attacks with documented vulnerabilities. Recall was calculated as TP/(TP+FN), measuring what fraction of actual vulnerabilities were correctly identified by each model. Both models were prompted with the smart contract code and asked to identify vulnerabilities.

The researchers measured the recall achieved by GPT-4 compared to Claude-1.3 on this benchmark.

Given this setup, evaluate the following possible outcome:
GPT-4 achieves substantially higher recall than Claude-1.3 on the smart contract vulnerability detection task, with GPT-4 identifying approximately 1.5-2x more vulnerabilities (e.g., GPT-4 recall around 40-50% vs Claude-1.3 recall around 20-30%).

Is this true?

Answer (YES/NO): NO